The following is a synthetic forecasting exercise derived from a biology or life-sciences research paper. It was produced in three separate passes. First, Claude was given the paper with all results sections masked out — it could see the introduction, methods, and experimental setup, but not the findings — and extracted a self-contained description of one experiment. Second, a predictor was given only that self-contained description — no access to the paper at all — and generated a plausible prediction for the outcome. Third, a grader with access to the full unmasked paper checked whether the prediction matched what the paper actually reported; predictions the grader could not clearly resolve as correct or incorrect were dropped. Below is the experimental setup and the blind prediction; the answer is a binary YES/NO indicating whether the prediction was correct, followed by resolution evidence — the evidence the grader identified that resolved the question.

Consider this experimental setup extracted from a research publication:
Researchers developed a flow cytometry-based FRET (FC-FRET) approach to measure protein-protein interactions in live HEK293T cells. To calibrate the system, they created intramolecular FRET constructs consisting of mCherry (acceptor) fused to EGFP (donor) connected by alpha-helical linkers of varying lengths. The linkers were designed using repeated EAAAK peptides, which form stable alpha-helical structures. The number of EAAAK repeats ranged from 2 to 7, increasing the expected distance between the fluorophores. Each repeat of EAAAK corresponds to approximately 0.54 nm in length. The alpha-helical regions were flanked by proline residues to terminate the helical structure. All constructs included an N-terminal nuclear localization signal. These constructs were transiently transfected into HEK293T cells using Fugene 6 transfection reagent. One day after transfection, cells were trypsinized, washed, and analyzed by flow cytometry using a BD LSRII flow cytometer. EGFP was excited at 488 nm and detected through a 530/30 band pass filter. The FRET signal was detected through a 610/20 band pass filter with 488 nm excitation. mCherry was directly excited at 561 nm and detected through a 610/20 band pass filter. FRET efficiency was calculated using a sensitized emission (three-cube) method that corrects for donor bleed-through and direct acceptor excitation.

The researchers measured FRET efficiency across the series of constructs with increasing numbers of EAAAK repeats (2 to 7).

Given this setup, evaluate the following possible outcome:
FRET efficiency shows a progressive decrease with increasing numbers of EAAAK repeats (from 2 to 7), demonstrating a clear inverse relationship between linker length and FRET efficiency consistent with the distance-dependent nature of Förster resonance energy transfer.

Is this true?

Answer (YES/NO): NO